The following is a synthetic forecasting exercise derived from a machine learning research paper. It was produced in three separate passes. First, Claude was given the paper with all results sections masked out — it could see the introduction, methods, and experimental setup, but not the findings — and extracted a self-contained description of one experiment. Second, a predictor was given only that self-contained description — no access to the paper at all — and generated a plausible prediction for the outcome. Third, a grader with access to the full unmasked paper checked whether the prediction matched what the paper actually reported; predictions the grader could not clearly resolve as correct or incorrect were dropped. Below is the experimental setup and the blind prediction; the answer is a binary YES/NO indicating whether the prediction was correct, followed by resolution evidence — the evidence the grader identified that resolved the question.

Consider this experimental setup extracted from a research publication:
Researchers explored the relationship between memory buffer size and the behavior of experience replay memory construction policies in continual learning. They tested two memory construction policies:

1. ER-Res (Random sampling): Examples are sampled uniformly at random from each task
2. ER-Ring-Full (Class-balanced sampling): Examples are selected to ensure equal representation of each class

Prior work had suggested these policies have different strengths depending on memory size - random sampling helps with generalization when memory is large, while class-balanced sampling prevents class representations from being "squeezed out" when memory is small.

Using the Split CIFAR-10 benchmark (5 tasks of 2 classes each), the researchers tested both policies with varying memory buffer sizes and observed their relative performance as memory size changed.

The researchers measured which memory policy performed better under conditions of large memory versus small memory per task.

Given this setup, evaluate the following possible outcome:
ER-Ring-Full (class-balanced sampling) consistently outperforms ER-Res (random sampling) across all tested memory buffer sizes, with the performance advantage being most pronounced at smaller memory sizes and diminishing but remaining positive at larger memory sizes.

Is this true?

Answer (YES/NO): YES